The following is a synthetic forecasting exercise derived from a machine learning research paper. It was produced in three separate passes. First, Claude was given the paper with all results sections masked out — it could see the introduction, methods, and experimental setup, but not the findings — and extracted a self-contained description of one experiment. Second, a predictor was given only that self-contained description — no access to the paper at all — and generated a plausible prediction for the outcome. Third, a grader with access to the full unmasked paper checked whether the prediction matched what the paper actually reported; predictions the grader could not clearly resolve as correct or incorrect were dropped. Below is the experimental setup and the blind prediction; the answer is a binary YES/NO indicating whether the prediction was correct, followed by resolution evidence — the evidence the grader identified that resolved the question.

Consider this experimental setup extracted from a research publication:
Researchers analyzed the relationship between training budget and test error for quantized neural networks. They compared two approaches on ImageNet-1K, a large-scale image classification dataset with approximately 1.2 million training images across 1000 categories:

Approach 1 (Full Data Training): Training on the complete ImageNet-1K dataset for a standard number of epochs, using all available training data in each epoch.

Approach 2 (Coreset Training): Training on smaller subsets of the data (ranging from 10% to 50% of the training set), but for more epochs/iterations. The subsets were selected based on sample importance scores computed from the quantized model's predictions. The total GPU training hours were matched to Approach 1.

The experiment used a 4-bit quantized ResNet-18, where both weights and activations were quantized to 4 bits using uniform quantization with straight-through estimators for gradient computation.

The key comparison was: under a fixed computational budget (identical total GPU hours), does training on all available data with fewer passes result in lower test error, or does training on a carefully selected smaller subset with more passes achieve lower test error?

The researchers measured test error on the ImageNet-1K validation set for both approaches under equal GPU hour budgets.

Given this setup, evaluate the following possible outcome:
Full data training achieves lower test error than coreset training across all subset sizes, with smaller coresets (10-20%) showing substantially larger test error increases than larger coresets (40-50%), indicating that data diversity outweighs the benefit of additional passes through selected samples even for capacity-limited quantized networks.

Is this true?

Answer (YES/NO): NO